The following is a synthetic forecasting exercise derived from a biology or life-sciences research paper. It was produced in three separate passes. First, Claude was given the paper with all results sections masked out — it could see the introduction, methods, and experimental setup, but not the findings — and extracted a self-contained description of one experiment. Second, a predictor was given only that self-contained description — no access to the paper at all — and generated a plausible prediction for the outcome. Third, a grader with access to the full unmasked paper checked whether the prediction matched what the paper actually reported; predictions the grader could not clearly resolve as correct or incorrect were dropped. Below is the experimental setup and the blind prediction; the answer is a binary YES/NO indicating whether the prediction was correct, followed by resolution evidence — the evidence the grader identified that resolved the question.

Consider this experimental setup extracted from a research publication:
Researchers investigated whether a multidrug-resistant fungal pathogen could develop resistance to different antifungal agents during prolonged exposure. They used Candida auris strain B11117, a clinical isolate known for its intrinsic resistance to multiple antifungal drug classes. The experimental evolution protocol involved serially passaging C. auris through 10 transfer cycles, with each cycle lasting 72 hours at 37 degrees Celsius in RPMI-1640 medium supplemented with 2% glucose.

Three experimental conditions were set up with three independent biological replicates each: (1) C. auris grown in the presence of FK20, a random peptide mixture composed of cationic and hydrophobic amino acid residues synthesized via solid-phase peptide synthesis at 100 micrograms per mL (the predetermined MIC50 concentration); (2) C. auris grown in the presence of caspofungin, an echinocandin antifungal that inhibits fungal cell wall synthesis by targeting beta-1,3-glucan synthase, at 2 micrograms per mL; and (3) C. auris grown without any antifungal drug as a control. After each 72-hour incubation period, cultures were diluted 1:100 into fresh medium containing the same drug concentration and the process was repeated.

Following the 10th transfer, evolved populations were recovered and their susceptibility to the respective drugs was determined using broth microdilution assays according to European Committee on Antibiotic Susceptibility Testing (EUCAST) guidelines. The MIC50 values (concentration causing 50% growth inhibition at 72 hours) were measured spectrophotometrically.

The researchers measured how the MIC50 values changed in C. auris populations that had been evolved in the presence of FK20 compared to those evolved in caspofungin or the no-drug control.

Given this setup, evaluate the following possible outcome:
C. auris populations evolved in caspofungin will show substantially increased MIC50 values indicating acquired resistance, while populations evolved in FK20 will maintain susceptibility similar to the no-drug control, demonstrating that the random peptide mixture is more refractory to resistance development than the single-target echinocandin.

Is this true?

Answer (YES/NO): YES